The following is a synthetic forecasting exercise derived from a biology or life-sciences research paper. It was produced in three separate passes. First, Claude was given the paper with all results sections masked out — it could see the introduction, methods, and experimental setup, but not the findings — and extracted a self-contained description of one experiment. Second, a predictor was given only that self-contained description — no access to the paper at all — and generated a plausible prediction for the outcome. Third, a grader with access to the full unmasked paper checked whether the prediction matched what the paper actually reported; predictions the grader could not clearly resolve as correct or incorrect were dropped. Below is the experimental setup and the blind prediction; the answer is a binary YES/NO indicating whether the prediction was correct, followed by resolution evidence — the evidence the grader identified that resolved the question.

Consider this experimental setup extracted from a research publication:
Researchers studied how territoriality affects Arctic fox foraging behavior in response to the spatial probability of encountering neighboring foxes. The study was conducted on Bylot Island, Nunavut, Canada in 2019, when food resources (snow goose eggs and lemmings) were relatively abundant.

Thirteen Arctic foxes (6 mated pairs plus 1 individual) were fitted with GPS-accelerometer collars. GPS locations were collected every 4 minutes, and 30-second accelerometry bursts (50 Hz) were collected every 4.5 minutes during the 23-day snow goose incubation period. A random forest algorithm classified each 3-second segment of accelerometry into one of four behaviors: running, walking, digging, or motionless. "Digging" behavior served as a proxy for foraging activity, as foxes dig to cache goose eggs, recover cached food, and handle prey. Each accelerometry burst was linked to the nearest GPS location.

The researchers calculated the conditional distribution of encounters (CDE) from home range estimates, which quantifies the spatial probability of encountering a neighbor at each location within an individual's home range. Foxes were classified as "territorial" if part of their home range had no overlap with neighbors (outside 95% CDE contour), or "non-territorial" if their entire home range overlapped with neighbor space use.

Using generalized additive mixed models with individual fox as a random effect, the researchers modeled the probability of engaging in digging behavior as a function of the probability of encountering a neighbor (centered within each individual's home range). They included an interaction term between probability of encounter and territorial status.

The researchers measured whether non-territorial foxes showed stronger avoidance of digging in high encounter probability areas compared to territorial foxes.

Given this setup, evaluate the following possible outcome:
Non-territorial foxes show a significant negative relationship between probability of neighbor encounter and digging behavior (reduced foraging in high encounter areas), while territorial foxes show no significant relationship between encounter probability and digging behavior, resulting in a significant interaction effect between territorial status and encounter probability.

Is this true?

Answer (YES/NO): YES